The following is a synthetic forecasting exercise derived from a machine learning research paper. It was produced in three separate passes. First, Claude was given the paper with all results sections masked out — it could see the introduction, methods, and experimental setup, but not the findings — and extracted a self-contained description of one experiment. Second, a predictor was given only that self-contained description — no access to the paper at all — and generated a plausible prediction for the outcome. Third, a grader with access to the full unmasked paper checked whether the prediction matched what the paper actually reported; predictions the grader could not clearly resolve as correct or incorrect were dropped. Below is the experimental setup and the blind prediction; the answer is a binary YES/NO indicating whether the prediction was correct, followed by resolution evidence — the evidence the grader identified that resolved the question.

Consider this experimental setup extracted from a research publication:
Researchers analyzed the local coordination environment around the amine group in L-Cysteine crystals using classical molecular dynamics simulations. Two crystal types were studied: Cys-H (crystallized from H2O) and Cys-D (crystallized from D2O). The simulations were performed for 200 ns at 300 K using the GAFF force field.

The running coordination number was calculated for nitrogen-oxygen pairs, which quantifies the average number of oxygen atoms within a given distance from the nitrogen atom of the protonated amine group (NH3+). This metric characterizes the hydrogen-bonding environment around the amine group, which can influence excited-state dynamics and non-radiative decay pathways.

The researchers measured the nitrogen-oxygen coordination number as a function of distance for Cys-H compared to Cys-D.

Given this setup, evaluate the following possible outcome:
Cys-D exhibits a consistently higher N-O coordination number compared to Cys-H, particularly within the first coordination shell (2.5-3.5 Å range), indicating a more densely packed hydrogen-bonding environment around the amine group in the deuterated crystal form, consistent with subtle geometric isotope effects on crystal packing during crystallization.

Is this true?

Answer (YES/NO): NO